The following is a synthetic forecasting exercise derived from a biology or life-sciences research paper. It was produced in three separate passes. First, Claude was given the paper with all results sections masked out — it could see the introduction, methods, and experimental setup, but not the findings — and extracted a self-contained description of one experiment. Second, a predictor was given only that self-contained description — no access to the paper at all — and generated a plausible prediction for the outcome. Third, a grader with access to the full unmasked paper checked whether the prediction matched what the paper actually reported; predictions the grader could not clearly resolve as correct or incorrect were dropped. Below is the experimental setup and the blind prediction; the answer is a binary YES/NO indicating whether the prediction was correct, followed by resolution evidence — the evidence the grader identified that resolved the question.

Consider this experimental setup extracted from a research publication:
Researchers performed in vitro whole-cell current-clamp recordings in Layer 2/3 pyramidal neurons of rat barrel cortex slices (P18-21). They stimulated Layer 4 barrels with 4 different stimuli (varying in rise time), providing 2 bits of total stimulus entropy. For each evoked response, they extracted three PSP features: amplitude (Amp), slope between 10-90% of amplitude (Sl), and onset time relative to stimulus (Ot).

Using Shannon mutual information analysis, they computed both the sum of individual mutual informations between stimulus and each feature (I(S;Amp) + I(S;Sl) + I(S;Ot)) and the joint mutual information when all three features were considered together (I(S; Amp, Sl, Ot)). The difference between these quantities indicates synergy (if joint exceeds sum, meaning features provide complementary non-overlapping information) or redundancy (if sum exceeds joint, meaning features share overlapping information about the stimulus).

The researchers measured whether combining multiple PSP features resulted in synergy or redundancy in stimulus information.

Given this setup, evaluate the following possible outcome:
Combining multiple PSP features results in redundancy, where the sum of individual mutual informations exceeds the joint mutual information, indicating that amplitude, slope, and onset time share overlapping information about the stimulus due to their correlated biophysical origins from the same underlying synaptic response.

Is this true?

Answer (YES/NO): NO